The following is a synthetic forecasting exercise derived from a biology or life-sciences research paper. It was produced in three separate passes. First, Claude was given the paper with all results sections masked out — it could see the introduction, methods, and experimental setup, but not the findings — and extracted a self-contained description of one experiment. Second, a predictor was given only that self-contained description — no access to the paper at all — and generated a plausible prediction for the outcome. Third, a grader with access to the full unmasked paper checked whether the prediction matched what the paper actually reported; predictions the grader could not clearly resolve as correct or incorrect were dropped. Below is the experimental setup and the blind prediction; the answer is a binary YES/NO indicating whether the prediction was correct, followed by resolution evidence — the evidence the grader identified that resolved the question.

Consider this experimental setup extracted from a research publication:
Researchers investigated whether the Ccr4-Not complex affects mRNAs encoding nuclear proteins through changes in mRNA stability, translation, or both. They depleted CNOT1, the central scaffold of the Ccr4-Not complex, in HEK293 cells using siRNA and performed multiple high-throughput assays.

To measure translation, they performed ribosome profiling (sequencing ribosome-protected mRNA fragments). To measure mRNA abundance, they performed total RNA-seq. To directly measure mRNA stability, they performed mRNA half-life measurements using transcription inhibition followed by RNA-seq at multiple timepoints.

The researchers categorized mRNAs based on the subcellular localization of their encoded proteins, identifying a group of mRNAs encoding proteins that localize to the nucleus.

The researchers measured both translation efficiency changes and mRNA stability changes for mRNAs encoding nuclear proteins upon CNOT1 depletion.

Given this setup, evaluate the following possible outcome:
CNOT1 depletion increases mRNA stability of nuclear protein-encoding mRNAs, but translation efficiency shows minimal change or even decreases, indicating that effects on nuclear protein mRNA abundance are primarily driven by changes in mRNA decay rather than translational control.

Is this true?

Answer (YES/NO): NO